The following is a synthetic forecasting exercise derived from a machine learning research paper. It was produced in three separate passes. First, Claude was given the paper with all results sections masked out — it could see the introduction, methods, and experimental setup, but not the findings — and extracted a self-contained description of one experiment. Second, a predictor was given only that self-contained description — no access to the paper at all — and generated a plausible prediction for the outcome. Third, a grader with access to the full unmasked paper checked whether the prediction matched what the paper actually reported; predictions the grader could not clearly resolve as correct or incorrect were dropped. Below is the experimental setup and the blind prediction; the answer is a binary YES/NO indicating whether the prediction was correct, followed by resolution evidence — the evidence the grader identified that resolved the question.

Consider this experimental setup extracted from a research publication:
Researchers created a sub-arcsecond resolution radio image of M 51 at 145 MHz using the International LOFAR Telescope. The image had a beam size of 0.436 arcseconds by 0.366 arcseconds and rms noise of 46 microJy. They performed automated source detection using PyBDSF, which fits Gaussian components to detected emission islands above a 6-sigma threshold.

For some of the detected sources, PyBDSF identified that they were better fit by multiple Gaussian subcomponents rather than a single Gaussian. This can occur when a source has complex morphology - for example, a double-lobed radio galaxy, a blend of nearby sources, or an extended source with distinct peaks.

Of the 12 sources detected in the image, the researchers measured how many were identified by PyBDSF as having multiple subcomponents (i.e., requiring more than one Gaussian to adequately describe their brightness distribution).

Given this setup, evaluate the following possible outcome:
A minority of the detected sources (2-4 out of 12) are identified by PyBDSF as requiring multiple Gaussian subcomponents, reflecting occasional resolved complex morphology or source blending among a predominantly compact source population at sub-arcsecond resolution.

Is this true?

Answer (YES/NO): YES